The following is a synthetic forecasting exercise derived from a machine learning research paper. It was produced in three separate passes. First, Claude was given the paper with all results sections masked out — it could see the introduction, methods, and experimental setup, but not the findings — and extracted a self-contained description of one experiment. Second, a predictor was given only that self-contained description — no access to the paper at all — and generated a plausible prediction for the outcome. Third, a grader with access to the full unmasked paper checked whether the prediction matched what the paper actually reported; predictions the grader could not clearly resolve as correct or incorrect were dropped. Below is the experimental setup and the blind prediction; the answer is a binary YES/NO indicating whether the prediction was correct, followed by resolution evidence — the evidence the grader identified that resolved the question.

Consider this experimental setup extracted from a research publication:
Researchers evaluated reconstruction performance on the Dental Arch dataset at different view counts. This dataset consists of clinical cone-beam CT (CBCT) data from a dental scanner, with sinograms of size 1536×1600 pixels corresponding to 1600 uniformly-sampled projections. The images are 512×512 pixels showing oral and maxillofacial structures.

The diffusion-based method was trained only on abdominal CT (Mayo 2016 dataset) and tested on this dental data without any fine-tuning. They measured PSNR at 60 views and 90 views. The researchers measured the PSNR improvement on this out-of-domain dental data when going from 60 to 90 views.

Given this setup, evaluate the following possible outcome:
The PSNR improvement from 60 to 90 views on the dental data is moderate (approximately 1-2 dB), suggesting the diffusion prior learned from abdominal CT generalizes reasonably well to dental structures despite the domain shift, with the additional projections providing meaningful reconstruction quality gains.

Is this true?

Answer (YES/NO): NO